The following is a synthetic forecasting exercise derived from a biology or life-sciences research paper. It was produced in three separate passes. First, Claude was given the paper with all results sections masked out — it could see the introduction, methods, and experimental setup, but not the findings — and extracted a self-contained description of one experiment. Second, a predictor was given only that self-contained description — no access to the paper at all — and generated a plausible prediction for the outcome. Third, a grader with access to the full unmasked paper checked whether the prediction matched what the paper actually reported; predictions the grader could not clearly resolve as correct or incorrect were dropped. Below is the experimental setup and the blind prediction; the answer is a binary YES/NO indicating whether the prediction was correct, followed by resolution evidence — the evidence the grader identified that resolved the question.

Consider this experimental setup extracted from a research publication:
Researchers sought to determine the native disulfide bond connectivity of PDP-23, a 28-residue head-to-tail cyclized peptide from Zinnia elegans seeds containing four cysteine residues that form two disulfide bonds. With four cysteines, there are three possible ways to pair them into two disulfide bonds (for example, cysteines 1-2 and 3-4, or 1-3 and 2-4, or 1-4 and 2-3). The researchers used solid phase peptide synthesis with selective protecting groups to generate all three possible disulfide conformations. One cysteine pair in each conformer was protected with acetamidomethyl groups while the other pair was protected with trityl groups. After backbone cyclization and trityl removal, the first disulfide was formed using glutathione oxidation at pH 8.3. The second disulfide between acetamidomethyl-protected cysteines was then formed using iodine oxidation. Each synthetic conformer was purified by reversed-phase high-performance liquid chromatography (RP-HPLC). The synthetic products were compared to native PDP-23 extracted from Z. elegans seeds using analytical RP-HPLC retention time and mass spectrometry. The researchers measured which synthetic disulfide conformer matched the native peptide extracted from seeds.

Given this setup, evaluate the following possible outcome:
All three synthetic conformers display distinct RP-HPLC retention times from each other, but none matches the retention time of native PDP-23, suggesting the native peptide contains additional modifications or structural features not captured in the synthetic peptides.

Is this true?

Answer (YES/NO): NO